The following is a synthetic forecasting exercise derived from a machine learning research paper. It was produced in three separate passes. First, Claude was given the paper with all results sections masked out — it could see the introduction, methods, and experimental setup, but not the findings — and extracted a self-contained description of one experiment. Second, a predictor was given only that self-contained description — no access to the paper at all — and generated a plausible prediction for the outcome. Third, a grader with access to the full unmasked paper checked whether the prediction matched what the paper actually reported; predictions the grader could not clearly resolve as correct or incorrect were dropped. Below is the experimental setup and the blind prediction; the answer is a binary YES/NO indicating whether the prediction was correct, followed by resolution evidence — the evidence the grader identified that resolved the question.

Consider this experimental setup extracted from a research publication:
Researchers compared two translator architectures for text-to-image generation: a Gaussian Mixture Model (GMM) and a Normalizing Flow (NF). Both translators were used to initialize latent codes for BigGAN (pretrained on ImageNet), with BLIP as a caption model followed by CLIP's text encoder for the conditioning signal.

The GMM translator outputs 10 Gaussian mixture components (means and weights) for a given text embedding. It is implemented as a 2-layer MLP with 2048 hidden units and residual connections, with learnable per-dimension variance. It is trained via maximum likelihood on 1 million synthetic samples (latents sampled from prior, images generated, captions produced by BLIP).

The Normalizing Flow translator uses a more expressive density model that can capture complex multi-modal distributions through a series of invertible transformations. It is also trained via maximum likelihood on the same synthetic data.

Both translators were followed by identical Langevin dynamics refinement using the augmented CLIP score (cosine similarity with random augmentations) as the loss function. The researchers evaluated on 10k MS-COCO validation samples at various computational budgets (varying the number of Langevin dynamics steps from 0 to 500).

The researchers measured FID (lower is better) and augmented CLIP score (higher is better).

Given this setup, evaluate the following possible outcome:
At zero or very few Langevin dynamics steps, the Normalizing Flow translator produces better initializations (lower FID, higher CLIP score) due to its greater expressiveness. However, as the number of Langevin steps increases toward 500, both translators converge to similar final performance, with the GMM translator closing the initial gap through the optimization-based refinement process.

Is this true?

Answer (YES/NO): NO